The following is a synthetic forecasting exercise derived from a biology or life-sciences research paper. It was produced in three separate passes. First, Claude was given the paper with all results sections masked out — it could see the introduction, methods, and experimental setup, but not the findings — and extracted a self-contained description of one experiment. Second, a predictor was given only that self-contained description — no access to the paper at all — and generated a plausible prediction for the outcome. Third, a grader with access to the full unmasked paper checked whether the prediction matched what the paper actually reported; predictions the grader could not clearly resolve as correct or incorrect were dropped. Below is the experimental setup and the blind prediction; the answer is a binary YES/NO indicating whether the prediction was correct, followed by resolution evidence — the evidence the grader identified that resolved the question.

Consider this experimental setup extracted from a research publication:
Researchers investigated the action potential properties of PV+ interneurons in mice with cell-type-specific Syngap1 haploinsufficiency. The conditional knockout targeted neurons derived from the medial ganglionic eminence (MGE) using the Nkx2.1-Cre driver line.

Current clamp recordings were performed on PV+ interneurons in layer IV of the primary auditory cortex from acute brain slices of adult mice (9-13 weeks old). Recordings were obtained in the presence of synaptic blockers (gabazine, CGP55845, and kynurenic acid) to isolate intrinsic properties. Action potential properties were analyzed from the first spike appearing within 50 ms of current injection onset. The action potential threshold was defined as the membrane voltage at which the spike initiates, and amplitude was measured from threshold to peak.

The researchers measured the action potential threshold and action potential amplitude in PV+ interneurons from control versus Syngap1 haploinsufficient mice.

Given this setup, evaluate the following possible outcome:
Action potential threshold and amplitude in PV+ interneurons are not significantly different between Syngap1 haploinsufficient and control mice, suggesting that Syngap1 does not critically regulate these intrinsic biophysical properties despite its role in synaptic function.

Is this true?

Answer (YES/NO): NO